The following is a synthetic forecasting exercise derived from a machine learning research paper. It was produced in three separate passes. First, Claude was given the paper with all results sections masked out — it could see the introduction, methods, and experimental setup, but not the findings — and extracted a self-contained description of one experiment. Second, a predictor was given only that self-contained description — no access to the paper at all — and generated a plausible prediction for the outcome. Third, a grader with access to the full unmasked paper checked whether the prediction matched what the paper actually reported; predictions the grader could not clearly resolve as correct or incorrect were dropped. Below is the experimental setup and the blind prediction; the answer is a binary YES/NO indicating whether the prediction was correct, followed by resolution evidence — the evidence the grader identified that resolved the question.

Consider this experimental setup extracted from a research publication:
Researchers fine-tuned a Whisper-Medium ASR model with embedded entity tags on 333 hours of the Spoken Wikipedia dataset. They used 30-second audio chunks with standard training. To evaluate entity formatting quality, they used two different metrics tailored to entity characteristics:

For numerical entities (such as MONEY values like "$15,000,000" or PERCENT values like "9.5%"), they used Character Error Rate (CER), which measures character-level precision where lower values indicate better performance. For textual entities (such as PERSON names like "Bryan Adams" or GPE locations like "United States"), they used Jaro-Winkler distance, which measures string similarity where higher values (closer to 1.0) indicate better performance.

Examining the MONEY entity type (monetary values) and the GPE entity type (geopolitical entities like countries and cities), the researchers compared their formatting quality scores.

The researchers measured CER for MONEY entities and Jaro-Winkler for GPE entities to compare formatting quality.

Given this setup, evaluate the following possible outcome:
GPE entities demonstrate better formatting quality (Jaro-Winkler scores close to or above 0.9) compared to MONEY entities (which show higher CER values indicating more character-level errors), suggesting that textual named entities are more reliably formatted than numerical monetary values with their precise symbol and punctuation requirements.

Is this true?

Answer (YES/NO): NO